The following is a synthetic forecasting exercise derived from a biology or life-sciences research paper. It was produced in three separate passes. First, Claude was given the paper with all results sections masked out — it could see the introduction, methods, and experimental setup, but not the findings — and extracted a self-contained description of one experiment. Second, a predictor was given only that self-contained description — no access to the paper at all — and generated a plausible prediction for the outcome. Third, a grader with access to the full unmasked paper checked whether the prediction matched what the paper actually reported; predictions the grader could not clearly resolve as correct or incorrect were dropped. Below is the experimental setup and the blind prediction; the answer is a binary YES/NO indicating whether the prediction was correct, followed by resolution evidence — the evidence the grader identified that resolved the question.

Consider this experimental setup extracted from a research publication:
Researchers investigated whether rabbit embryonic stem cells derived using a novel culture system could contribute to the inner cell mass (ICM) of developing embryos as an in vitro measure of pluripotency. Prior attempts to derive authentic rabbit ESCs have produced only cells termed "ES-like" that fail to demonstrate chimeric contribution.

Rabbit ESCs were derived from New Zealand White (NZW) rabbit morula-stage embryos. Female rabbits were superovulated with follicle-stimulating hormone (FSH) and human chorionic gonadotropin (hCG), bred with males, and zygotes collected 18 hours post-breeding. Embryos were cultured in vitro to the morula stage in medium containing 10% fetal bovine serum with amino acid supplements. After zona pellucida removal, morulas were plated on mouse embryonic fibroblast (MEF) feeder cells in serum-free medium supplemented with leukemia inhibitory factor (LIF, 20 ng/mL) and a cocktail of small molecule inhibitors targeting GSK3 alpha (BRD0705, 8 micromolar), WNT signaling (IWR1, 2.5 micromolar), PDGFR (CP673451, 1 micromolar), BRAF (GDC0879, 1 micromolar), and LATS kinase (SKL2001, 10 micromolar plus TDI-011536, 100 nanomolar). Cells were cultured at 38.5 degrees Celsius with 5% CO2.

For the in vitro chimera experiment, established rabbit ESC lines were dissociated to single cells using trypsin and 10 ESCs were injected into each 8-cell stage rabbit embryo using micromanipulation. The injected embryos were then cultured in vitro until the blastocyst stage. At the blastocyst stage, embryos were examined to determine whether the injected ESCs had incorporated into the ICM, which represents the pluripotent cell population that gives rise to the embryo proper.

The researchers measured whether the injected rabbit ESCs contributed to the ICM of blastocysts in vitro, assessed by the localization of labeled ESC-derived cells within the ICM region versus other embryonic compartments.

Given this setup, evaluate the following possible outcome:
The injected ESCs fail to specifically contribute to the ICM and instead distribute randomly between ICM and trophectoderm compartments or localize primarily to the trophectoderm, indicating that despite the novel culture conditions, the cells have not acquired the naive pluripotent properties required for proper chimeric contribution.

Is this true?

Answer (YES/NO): NO